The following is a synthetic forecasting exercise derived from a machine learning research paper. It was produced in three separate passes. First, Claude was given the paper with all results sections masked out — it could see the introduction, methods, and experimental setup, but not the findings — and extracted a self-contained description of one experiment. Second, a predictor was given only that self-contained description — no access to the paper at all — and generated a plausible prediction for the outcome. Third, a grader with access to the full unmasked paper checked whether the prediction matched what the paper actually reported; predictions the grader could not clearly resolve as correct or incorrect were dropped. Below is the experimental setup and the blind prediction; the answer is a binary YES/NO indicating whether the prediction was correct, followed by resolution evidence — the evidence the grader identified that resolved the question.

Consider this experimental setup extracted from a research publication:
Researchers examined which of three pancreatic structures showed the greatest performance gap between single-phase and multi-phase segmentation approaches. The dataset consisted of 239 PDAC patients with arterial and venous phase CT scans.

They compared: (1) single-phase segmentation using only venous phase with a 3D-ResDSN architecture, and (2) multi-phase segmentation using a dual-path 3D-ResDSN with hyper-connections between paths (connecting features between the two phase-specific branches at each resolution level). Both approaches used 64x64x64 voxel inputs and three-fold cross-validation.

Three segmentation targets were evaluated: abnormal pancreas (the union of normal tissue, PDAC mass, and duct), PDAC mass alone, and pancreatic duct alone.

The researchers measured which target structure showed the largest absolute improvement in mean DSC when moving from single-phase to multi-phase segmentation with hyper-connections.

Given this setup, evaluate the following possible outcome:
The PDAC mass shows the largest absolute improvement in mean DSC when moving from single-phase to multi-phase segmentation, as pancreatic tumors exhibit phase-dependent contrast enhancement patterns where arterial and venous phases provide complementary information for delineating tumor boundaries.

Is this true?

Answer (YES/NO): NO